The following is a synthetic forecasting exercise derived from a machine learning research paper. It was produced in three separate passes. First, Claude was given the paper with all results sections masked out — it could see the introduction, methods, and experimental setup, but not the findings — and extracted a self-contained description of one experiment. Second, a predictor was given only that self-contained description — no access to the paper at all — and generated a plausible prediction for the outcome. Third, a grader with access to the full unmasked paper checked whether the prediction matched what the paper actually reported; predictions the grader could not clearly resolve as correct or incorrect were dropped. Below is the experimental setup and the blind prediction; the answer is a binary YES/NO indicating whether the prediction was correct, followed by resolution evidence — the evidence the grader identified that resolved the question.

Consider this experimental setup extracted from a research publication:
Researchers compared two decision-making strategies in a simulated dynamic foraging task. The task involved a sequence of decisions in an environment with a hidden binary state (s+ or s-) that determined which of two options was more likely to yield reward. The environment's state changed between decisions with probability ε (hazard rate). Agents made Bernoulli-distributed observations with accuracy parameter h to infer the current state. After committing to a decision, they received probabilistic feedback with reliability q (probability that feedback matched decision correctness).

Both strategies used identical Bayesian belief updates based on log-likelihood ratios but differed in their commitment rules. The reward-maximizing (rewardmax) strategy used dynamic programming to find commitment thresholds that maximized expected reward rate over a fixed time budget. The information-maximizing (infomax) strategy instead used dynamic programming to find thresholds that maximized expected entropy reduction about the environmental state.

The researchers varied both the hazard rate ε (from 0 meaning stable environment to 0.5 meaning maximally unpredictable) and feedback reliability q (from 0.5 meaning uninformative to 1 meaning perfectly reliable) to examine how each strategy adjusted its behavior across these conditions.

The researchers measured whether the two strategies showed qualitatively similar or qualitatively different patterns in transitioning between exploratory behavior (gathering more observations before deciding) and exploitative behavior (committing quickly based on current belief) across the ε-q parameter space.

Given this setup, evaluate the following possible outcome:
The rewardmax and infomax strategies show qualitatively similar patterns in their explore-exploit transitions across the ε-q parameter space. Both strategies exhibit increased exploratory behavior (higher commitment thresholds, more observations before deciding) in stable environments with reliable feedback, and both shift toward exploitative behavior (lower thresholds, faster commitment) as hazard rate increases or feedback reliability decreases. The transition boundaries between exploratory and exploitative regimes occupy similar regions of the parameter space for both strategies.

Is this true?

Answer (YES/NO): NO